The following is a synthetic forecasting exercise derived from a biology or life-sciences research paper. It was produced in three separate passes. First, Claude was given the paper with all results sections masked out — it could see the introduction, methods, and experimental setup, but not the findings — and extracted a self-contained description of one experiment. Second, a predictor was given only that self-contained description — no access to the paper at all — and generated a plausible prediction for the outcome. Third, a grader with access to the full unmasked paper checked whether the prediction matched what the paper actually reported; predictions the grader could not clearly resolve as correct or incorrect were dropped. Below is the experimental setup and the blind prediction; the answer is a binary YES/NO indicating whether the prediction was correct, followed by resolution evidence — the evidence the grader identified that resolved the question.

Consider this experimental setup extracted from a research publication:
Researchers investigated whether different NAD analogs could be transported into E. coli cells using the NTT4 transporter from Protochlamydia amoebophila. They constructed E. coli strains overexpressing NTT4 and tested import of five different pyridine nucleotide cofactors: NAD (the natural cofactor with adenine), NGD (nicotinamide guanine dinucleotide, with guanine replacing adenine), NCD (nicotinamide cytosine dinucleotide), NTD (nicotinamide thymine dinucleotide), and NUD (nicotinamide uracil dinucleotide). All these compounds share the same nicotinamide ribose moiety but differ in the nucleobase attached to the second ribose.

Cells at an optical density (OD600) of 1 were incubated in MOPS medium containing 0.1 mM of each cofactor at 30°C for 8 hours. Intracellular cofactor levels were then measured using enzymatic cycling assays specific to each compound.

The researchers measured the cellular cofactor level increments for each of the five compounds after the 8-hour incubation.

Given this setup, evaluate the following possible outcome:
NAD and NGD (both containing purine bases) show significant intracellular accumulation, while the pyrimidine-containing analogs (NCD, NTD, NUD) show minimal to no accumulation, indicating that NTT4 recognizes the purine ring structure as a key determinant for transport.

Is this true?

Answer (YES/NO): NO